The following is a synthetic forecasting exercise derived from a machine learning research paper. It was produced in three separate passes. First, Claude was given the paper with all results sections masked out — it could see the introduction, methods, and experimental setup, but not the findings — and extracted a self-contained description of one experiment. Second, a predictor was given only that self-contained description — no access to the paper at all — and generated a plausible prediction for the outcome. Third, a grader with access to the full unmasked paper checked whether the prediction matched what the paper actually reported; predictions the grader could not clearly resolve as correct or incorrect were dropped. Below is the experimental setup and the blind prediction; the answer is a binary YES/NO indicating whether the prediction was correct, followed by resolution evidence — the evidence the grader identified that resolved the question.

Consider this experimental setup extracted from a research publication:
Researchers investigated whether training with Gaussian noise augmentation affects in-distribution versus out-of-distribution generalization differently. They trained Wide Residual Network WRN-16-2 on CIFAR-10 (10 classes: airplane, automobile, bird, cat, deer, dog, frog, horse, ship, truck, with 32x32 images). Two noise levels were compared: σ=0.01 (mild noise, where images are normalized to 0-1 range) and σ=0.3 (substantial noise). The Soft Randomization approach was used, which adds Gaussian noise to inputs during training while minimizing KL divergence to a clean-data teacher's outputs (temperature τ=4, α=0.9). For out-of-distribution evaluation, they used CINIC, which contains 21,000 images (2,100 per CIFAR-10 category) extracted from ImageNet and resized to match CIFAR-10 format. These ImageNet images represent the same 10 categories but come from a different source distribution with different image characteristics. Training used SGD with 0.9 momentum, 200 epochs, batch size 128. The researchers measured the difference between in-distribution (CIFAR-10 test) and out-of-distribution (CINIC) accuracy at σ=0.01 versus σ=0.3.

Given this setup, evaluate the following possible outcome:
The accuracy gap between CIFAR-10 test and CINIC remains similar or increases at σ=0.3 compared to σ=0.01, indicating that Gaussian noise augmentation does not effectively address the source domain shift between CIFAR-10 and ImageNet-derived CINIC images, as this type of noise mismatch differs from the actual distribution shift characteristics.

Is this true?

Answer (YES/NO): NO